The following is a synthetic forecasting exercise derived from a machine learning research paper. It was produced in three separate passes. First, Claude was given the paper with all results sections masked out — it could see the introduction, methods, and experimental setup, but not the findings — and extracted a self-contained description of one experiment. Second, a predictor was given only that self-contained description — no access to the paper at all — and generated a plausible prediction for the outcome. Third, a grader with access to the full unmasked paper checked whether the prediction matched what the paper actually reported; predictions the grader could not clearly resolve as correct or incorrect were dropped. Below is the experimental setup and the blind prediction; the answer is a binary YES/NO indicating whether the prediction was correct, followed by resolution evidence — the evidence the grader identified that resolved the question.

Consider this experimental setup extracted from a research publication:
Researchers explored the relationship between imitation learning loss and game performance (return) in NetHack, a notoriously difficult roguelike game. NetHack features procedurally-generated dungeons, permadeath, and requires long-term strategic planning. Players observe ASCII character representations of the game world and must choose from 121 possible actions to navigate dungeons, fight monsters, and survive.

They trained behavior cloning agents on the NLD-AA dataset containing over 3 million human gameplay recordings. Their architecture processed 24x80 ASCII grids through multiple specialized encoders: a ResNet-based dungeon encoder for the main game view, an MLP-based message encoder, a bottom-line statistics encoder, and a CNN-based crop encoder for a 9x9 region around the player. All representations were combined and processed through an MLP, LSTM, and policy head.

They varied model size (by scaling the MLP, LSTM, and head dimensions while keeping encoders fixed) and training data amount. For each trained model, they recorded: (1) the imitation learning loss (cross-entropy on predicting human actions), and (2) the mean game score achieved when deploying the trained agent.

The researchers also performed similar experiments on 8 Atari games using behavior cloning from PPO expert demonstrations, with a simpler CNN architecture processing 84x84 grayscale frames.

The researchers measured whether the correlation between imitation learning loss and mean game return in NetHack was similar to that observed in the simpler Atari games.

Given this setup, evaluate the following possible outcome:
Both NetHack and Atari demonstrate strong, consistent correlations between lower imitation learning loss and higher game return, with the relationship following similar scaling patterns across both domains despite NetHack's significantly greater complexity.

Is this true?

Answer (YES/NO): YES